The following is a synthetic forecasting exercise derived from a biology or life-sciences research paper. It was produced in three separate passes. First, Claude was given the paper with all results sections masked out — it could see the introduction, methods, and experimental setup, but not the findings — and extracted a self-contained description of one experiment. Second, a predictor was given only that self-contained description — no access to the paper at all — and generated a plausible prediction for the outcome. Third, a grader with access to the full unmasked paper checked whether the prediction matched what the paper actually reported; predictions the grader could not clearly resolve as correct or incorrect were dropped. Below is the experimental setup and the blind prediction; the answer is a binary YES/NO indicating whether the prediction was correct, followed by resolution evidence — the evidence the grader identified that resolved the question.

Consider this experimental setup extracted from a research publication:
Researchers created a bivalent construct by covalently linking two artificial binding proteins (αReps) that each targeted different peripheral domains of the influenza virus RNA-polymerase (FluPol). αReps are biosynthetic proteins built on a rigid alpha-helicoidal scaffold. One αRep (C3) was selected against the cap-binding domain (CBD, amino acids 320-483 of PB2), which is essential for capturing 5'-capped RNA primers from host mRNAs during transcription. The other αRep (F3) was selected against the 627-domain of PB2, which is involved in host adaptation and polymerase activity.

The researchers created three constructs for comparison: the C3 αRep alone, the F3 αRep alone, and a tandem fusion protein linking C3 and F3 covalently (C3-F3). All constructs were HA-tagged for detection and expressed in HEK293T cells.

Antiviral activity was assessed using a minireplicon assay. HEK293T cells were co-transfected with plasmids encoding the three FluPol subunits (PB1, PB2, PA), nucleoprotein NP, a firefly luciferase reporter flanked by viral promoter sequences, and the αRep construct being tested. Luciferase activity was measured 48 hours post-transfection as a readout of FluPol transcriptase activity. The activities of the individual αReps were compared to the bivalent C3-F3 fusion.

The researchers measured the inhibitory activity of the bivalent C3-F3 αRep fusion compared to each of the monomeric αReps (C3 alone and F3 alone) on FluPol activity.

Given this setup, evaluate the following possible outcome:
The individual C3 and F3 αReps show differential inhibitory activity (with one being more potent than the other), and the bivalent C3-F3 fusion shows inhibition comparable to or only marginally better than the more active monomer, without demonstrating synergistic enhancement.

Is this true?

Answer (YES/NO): NO